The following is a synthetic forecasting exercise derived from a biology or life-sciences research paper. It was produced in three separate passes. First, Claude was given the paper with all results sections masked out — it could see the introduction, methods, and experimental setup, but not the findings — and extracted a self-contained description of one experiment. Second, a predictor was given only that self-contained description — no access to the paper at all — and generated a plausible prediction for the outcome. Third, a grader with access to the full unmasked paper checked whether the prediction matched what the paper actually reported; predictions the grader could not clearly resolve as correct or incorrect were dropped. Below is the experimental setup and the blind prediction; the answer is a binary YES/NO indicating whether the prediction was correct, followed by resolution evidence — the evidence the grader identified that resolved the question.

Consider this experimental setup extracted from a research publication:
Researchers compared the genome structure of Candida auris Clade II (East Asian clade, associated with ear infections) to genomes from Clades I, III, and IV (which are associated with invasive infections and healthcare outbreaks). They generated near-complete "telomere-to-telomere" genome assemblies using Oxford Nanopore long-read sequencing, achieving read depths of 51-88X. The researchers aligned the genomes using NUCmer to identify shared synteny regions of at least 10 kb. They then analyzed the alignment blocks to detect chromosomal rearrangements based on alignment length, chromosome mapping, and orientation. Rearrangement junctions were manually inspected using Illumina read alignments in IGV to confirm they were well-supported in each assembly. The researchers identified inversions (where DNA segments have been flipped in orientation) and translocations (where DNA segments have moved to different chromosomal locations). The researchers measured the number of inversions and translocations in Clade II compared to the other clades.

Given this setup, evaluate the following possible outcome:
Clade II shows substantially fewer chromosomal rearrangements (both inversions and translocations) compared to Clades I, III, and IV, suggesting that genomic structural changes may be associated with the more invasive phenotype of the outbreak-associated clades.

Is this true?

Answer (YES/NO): NO